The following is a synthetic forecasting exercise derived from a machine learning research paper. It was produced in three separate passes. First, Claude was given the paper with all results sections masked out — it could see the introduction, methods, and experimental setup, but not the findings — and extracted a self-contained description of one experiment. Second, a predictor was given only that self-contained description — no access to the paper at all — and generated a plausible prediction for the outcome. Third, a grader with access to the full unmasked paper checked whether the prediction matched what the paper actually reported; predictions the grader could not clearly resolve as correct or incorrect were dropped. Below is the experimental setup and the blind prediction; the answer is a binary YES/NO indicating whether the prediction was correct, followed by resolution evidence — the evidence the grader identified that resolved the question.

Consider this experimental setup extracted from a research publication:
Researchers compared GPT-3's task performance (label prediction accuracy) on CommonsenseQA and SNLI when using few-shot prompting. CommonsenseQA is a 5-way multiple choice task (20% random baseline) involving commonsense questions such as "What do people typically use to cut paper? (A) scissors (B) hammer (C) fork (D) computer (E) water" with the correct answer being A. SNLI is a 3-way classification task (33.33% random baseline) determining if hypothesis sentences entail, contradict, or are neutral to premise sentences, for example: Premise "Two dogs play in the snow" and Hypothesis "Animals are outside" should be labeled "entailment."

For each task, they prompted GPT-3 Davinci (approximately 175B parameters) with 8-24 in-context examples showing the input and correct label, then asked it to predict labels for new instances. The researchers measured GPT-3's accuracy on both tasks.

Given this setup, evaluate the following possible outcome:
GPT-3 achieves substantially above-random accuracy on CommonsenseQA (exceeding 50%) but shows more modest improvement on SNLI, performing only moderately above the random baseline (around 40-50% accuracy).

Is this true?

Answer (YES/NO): YES